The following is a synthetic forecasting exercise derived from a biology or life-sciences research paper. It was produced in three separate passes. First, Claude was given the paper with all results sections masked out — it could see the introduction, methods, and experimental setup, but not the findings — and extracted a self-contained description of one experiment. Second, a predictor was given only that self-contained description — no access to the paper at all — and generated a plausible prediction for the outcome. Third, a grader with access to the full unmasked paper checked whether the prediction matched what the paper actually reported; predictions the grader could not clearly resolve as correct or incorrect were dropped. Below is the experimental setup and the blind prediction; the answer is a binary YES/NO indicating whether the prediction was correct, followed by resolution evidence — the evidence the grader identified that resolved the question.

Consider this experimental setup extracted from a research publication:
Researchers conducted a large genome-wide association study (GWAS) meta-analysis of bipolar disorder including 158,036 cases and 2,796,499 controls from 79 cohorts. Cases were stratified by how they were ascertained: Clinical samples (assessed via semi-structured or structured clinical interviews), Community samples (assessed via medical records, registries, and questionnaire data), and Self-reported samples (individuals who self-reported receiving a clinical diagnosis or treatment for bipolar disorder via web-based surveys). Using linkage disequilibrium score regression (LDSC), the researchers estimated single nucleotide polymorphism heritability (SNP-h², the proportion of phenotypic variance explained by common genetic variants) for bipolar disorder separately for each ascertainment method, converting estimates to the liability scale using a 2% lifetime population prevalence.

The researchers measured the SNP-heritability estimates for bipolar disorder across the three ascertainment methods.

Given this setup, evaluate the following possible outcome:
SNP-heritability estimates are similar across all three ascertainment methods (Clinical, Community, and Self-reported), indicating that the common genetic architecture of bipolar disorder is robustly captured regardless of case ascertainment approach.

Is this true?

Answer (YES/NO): NO